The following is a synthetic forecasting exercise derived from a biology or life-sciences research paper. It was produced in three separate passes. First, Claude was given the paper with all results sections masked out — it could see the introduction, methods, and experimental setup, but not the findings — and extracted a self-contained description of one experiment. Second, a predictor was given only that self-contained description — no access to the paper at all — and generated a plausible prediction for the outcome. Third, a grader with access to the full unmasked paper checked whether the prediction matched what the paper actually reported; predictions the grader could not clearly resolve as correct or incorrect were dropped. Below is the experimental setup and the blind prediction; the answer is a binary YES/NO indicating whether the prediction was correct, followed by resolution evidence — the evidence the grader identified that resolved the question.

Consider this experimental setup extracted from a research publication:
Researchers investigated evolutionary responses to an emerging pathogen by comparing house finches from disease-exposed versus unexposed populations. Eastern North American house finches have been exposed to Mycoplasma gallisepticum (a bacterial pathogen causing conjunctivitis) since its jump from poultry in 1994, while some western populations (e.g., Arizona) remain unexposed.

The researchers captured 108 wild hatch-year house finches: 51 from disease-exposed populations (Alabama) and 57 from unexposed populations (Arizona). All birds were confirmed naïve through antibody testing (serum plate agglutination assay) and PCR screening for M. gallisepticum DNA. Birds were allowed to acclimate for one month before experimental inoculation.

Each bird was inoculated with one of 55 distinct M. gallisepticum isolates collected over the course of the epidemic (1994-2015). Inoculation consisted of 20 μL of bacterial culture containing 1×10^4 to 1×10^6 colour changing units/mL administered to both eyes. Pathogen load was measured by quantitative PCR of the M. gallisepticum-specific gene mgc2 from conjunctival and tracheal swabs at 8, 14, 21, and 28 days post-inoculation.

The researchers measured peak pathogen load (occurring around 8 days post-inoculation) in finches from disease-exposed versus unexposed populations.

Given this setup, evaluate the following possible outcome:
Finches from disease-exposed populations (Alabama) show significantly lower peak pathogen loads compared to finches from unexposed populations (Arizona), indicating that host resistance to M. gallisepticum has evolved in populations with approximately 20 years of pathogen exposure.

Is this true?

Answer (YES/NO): NO